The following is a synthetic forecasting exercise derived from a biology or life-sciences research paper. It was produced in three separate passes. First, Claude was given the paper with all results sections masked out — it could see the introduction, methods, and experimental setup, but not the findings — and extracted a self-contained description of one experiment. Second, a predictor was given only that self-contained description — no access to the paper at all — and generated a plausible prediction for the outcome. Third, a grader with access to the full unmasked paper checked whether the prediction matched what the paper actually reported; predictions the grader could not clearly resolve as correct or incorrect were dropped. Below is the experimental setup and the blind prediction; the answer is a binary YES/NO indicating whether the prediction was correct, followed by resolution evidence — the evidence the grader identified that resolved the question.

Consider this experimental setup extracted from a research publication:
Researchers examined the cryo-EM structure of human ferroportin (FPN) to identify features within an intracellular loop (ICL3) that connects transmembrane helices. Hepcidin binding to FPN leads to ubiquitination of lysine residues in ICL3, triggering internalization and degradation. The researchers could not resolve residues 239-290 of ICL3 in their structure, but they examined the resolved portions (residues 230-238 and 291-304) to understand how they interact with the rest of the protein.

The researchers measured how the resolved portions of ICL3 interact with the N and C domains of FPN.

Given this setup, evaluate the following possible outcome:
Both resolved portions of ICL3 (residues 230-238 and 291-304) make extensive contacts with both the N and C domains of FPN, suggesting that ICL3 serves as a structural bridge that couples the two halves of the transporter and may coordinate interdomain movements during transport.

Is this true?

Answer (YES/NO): NO